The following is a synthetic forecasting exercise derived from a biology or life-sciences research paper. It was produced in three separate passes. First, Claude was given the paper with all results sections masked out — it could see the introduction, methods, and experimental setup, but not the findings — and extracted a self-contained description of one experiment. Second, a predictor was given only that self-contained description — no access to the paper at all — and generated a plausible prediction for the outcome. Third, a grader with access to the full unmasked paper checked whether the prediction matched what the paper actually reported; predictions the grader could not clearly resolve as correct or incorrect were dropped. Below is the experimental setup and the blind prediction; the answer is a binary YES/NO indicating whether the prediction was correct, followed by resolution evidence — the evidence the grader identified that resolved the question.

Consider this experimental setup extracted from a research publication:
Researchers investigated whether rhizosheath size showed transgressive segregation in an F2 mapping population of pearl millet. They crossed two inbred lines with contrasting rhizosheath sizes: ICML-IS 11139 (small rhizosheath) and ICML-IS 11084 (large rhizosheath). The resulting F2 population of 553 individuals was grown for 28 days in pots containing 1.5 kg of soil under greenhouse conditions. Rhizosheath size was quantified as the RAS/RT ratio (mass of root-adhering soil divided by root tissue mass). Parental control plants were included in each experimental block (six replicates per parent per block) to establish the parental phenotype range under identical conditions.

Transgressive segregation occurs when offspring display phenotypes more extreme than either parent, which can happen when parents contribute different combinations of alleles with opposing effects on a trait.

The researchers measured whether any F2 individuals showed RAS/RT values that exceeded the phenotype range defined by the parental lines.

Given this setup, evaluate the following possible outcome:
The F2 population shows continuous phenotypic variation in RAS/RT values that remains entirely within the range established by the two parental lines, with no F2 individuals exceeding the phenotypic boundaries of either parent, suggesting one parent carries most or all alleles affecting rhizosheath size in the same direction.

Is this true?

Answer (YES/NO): NO